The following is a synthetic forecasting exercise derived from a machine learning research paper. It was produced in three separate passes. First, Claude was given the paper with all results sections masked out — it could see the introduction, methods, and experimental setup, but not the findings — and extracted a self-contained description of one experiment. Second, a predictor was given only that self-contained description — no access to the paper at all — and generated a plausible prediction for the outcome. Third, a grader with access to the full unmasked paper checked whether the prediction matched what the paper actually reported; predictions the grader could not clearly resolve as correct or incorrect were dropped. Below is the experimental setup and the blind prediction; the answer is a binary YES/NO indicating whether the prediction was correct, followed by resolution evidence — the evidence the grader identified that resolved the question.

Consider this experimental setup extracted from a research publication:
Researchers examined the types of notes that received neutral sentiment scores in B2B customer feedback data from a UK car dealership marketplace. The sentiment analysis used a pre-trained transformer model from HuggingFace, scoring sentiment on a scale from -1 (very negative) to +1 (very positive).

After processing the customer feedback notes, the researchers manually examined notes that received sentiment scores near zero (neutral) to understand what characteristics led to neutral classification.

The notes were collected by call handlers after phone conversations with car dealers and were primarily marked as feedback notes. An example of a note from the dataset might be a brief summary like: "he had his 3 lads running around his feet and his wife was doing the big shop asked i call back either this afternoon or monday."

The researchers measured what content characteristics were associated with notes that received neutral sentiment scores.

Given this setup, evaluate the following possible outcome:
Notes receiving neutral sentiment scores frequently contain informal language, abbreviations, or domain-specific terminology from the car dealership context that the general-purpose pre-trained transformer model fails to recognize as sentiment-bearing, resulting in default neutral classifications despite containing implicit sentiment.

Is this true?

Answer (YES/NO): NO